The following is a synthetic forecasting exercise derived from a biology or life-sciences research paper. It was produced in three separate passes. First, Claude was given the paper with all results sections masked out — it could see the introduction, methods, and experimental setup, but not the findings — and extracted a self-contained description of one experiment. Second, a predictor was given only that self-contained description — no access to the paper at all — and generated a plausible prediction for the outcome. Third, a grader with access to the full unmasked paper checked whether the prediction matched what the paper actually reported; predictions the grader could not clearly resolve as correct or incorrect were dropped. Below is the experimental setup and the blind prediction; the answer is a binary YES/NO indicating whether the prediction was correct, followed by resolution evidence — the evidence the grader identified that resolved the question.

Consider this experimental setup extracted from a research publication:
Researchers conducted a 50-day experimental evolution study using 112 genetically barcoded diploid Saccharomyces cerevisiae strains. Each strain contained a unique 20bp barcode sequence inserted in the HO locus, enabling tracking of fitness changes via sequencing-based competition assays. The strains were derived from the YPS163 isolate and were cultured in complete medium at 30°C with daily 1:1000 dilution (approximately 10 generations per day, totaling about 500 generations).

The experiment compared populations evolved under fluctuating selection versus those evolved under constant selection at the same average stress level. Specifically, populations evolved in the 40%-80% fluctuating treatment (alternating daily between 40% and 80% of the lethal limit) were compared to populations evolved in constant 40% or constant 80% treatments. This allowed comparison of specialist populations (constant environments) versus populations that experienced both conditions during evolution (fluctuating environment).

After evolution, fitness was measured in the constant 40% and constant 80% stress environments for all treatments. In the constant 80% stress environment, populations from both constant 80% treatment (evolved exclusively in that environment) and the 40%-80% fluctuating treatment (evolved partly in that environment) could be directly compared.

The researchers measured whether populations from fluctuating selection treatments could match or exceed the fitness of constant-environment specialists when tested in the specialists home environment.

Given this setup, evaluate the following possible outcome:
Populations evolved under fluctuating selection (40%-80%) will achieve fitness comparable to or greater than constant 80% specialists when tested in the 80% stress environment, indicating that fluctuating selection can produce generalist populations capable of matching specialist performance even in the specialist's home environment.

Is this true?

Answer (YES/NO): YES